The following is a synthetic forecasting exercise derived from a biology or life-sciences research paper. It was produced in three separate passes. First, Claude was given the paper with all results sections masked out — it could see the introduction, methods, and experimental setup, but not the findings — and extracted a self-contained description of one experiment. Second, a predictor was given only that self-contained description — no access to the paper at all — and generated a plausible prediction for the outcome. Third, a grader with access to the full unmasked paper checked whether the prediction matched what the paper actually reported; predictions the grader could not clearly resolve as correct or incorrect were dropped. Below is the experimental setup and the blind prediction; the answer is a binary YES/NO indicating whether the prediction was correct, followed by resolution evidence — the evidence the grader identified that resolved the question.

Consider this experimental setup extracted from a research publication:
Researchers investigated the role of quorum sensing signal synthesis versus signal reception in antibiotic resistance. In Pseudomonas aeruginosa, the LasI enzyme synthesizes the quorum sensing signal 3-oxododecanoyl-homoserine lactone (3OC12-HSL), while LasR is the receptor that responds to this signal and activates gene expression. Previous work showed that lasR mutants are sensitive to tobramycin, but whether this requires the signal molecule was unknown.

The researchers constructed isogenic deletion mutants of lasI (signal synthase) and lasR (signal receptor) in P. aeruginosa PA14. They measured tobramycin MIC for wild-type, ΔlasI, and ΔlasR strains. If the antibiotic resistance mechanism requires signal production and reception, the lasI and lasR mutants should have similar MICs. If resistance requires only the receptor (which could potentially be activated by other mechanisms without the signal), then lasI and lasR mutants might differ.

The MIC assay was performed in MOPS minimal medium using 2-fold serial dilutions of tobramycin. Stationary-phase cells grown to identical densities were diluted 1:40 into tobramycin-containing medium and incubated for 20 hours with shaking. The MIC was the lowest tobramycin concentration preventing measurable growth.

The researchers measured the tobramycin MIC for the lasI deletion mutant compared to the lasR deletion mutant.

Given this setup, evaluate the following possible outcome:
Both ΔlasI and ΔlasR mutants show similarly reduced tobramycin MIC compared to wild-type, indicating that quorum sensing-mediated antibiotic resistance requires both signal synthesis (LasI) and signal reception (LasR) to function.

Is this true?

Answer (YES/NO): YES